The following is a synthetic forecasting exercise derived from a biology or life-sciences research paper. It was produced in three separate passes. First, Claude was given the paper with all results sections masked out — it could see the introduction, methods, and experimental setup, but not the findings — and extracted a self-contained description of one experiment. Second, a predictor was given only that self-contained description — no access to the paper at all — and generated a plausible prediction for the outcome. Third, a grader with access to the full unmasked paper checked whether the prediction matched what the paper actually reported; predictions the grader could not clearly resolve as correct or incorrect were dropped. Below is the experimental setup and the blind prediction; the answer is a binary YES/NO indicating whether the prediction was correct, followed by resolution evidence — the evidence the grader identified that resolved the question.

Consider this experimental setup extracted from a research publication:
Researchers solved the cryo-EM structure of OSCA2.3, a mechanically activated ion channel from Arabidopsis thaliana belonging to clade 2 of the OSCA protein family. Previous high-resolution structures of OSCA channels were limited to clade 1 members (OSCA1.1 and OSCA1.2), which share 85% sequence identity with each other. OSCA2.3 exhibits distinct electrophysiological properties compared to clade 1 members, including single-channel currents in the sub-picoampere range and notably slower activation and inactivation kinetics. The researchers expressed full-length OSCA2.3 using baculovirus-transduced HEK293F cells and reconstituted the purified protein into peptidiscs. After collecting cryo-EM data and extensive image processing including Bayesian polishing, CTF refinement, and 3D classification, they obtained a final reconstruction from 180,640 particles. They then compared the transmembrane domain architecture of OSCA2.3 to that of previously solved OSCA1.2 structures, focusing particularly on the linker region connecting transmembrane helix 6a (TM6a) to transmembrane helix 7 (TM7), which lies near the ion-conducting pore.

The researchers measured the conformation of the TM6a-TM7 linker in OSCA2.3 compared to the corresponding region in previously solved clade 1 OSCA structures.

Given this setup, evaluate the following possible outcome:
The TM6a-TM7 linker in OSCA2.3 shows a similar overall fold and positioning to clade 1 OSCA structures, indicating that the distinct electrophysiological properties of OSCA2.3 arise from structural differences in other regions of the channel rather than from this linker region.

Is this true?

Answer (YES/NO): NO